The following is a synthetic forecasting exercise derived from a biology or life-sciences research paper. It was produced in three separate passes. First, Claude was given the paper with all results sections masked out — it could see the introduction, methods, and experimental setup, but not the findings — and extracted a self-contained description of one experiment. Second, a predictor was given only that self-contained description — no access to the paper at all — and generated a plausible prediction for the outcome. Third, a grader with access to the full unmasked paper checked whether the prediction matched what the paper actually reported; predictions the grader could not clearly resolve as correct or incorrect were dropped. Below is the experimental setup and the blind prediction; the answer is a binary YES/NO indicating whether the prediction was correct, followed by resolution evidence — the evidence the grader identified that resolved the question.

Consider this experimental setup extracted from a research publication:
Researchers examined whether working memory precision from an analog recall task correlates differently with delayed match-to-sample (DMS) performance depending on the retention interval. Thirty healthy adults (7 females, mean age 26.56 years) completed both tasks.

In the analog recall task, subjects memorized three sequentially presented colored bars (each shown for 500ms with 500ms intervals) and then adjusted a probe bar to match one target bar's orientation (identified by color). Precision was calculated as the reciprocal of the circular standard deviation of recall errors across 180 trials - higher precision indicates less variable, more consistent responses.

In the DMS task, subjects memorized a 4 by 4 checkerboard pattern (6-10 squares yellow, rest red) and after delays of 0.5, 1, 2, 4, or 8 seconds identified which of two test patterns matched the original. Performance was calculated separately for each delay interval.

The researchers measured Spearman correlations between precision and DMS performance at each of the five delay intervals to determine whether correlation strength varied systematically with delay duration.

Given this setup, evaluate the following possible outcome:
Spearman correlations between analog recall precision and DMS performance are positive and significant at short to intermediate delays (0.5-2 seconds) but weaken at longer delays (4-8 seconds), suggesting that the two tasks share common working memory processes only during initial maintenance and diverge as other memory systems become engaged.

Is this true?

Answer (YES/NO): NO